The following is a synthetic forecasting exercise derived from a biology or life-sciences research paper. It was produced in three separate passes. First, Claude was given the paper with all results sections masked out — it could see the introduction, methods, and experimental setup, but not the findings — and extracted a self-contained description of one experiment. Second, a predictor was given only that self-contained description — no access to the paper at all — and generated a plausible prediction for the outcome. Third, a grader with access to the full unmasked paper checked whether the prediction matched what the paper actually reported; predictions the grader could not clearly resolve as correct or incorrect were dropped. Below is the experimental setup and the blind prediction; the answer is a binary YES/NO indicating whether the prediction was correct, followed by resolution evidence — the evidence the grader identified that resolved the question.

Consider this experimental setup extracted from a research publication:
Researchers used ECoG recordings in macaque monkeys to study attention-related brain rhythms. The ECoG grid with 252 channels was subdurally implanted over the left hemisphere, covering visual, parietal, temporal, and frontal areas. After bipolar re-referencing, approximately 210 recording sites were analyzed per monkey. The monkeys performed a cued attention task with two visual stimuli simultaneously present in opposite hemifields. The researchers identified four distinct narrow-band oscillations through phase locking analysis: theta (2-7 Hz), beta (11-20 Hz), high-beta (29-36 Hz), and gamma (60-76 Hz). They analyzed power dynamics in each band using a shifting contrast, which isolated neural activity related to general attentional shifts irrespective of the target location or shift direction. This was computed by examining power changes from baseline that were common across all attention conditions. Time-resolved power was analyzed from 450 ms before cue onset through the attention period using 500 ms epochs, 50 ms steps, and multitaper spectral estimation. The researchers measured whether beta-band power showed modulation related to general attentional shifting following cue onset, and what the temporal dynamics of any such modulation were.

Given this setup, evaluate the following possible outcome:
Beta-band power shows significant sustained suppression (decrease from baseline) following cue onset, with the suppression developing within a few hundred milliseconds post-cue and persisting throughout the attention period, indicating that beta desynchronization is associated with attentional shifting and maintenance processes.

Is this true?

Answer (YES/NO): NO